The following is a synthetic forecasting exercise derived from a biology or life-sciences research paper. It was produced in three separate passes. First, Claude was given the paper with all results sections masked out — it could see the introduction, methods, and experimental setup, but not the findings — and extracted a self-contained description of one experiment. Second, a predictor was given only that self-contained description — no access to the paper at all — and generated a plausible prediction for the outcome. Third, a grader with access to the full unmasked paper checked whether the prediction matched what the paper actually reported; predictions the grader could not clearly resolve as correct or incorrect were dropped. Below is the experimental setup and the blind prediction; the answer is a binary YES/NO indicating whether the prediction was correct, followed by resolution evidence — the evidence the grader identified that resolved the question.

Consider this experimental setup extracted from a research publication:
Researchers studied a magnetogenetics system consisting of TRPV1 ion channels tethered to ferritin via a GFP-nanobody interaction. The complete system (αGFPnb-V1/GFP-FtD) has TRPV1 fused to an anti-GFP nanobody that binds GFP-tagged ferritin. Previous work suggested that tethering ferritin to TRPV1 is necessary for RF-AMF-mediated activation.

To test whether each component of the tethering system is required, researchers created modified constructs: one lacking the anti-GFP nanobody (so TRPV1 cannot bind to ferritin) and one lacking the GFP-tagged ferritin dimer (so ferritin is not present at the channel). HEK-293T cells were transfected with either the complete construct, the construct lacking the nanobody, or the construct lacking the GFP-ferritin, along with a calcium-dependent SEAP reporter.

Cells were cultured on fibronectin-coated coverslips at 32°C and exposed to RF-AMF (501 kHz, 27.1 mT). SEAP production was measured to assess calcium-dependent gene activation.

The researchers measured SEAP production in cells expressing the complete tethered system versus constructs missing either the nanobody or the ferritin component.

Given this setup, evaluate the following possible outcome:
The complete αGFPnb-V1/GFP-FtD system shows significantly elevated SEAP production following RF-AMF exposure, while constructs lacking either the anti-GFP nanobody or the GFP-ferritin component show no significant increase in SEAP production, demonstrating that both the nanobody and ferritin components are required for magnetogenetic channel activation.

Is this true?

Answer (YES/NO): YES